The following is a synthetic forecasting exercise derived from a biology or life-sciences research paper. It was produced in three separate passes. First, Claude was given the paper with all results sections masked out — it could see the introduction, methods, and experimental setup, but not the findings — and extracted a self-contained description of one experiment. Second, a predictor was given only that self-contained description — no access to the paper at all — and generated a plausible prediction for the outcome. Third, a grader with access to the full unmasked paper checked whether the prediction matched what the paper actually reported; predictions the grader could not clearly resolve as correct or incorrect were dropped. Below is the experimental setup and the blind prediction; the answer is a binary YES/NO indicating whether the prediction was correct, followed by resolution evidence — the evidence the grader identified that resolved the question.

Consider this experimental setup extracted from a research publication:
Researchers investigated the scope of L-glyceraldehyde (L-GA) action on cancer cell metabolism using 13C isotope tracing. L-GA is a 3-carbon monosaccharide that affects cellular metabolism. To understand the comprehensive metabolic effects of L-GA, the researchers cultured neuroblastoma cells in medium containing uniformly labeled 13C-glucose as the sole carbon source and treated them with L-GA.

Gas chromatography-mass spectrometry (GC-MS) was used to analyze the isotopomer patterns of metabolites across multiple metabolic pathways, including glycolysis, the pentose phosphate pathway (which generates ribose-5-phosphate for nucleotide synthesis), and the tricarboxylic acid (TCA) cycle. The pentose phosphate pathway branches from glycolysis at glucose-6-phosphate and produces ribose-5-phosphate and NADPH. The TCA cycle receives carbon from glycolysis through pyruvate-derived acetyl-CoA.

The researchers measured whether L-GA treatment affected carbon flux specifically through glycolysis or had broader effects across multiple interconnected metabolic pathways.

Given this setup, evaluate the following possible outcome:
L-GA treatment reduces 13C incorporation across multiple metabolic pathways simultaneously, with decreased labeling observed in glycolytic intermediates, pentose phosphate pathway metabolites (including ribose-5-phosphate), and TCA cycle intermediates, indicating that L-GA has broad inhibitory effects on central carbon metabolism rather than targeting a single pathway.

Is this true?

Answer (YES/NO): NO